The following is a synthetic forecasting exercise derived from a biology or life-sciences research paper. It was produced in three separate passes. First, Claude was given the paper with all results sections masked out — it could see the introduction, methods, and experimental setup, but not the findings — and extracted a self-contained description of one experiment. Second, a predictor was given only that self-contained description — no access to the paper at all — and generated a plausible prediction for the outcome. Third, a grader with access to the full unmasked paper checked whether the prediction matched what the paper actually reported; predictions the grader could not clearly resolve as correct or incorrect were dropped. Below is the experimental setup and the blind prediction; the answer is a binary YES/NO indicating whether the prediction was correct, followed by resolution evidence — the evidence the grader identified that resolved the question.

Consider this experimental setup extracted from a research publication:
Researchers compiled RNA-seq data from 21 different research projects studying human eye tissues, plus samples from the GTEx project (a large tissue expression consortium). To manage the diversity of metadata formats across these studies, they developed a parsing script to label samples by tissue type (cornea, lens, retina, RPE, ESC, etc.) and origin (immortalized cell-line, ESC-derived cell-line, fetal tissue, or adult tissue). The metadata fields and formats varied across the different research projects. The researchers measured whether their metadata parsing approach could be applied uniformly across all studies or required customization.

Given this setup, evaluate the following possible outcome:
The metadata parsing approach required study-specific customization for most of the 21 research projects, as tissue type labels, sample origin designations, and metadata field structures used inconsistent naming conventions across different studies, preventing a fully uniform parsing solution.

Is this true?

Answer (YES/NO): YES